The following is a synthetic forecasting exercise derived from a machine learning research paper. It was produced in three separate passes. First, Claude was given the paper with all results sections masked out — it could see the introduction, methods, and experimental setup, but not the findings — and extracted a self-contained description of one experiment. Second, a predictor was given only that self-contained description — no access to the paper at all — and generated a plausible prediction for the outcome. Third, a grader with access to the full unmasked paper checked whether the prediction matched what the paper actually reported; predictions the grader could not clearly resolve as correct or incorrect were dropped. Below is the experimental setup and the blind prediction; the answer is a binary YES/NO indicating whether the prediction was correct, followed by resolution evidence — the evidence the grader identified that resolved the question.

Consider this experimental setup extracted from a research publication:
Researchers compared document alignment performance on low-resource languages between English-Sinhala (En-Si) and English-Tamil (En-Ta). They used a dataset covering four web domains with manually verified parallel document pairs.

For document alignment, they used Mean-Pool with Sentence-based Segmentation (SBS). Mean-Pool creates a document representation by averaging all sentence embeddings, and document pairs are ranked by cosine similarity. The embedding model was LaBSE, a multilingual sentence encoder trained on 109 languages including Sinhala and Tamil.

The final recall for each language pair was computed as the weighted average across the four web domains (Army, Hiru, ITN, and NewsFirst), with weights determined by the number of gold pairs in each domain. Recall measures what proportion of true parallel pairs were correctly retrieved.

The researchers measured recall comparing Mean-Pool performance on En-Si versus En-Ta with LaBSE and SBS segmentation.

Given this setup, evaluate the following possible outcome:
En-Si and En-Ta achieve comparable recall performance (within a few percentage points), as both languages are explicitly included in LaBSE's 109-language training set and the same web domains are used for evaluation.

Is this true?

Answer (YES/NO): NO